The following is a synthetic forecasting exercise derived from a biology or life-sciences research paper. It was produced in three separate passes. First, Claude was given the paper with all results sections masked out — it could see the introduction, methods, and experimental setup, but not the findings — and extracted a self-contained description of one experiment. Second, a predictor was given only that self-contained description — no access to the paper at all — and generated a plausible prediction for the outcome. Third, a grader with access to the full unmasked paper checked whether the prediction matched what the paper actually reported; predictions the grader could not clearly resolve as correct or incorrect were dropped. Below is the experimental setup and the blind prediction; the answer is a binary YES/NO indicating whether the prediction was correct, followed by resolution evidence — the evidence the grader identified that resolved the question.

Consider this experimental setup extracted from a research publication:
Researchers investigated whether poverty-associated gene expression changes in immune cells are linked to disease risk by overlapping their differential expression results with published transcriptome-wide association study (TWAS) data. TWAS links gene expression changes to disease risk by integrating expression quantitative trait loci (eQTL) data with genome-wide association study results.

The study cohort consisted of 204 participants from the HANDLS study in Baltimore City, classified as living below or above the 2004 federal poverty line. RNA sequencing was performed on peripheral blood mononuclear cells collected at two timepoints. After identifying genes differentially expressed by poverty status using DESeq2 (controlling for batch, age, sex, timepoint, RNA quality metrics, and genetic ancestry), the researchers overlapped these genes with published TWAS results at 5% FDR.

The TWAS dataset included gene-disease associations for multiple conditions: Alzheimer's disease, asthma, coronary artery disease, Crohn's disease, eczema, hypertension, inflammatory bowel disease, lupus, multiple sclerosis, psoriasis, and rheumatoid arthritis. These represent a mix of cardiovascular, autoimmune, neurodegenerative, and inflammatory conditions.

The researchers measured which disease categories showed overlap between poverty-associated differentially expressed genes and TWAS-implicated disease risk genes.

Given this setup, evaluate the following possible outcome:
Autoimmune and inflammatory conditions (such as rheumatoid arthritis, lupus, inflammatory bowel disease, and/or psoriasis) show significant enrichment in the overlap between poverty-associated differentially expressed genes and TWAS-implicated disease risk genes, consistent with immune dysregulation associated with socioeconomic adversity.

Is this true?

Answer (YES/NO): NO